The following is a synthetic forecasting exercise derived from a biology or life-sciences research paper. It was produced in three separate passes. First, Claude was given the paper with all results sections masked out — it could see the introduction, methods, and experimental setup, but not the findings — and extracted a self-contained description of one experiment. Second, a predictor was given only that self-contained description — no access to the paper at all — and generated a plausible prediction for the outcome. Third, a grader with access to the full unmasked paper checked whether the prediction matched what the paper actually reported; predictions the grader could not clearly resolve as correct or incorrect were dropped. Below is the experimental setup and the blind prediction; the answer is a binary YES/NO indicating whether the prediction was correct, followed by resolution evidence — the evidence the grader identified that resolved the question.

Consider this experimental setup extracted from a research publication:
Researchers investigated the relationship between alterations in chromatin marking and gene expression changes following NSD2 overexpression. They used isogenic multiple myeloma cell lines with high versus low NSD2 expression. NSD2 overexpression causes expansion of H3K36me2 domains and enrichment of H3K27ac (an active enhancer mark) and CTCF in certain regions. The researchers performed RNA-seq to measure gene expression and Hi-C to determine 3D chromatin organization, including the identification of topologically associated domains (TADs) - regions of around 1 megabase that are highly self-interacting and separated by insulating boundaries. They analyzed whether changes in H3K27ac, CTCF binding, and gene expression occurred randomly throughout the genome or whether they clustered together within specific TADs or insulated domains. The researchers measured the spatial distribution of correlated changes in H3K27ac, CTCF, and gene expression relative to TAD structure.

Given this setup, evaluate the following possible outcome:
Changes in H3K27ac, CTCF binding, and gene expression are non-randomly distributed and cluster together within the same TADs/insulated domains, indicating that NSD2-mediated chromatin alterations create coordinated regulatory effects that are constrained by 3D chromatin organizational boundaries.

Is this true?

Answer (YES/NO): YES